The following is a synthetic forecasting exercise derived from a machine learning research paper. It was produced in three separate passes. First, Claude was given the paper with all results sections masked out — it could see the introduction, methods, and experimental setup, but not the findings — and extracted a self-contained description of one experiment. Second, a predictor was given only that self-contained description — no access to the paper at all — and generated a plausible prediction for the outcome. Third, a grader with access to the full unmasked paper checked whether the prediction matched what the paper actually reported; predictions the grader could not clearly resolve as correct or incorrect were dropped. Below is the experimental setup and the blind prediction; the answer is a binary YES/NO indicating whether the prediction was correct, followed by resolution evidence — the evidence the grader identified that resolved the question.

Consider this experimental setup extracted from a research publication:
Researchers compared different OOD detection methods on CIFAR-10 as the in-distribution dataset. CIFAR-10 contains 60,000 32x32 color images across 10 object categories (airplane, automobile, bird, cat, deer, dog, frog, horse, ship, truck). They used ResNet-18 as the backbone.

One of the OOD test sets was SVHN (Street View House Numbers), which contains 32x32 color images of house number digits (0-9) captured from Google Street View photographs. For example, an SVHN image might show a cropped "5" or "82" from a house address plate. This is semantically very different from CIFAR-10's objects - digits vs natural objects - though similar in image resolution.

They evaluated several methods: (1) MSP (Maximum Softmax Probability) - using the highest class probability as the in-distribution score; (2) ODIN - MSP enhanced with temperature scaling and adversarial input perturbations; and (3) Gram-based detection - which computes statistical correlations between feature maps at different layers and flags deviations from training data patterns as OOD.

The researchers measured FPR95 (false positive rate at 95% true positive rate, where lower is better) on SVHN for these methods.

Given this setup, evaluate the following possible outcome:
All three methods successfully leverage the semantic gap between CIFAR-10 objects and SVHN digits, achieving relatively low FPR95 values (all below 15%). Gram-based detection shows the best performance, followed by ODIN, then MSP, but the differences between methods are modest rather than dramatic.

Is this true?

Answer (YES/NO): NO